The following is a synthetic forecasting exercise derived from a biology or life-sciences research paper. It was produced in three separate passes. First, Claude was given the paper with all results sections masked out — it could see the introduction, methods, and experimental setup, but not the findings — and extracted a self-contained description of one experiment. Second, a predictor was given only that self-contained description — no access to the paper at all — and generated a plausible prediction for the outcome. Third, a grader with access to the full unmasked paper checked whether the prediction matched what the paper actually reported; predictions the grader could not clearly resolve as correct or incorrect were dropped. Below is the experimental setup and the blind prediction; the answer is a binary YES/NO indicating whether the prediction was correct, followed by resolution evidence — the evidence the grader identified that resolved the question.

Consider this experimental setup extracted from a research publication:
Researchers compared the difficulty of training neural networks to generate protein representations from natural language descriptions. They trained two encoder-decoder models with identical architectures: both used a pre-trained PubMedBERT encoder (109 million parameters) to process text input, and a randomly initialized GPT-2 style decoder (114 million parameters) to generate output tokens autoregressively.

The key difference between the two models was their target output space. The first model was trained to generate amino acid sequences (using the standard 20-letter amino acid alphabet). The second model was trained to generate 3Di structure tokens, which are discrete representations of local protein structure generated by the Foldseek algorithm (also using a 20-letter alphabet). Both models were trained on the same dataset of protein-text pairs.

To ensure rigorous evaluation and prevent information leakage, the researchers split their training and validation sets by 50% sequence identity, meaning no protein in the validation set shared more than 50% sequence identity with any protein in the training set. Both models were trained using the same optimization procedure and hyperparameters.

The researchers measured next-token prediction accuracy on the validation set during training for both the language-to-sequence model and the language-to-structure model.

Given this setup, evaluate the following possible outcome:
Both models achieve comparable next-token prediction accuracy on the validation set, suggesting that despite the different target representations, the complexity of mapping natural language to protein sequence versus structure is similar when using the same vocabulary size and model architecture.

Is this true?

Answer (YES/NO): NO